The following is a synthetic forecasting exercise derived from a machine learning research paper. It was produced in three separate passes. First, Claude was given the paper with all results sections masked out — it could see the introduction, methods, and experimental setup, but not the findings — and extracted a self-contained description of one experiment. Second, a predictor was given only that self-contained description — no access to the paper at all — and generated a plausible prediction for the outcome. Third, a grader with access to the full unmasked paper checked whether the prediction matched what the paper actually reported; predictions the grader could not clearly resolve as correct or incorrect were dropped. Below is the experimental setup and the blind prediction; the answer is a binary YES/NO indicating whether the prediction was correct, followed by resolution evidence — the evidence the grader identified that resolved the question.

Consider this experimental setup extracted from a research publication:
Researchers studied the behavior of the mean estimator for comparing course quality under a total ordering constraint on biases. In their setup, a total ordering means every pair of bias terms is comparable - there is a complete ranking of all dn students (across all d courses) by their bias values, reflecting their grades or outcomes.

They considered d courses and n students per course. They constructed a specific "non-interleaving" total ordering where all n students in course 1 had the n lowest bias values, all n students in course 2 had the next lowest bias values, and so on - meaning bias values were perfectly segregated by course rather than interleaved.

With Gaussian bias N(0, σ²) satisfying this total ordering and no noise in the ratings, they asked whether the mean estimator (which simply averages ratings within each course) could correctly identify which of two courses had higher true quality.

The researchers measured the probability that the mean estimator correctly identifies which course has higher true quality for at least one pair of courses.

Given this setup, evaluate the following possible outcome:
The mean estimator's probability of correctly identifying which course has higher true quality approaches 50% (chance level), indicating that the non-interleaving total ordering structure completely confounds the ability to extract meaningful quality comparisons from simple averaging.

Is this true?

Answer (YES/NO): NO